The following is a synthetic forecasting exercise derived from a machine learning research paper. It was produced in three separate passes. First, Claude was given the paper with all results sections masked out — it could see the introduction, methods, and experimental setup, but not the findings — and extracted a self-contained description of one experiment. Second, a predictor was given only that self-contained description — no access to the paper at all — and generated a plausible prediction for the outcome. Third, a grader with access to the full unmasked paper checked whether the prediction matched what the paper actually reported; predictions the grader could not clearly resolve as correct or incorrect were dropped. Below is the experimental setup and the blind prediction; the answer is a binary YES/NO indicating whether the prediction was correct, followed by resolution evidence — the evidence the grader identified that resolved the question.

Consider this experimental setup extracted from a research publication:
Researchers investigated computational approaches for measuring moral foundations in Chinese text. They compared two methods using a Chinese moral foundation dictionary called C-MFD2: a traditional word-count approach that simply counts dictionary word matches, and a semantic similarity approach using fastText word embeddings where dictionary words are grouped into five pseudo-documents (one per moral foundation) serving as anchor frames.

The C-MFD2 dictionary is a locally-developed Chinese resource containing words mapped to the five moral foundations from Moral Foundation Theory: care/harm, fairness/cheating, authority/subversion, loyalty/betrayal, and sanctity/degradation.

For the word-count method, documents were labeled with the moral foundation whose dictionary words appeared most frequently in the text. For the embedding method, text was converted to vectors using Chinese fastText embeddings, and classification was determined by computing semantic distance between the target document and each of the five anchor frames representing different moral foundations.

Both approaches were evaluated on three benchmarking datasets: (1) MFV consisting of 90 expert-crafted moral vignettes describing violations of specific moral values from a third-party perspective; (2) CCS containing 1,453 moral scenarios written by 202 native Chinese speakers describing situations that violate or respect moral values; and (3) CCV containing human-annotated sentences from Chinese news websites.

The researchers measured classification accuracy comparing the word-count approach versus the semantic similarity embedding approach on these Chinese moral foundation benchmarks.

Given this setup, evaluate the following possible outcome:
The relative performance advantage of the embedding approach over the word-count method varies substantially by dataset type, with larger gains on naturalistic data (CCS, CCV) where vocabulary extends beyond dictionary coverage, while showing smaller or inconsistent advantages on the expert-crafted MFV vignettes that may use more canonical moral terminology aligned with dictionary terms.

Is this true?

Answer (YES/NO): NO